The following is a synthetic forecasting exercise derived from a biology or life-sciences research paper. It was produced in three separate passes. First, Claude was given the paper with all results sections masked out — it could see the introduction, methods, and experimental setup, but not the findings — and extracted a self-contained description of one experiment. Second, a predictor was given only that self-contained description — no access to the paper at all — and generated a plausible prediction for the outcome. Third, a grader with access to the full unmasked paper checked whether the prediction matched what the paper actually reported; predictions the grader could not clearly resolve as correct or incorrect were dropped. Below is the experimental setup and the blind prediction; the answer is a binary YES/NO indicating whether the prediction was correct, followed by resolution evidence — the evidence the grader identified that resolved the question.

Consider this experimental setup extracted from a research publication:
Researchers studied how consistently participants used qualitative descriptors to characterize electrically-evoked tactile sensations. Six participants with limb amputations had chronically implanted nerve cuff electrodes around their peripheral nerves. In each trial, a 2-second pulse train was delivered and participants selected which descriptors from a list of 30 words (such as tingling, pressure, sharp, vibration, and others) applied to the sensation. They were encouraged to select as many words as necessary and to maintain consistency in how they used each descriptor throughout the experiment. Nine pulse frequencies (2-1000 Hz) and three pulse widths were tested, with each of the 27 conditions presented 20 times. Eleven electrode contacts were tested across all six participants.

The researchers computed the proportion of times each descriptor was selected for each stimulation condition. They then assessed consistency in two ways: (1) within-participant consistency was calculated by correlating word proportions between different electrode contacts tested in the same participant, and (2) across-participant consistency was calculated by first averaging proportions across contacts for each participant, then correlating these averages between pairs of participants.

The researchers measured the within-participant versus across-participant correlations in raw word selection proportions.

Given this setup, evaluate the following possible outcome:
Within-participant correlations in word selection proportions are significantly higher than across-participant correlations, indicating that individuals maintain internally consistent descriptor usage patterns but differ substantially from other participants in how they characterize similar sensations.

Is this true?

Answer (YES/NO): YES